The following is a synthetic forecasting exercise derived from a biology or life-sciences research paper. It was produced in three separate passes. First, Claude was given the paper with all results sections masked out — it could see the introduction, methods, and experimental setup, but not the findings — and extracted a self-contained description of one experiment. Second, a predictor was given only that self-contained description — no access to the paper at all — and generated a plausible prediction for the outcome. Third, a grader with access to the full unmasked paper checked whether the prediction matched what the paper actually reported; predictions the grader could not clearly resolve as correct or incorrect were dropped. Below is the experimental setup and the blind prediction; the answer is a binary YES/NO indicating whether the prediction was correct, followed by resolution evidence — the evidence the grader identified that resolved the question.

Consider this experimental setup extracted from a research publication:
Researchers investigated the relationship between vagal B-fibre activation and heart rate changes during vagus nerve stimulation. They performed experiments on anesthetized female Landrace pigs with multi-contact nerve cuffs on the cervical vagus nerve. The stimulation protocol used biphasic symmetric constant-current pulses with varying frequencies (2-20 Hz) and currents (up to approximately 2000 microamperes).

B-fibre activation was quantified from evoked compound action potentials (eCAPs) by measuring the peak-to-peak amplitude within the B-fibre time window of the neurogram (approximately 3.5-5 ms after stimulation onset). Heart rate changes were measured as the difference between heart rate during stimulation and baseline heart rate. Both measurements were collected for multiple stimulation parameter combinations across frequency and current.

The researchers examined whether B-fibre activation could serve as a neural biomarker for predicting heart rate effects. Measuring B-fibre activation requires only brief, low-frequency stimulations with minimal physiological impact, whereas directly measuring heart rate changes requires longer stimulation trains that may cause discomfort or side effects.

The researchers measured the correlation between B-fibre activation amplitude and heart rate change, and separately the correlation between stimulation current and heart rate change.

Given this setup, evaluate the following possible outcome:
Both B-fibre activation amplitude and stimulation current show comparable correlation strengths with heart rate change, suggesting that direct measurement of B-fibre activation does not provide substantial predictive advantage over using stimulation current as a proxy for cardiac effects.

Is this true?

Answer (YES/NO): YES